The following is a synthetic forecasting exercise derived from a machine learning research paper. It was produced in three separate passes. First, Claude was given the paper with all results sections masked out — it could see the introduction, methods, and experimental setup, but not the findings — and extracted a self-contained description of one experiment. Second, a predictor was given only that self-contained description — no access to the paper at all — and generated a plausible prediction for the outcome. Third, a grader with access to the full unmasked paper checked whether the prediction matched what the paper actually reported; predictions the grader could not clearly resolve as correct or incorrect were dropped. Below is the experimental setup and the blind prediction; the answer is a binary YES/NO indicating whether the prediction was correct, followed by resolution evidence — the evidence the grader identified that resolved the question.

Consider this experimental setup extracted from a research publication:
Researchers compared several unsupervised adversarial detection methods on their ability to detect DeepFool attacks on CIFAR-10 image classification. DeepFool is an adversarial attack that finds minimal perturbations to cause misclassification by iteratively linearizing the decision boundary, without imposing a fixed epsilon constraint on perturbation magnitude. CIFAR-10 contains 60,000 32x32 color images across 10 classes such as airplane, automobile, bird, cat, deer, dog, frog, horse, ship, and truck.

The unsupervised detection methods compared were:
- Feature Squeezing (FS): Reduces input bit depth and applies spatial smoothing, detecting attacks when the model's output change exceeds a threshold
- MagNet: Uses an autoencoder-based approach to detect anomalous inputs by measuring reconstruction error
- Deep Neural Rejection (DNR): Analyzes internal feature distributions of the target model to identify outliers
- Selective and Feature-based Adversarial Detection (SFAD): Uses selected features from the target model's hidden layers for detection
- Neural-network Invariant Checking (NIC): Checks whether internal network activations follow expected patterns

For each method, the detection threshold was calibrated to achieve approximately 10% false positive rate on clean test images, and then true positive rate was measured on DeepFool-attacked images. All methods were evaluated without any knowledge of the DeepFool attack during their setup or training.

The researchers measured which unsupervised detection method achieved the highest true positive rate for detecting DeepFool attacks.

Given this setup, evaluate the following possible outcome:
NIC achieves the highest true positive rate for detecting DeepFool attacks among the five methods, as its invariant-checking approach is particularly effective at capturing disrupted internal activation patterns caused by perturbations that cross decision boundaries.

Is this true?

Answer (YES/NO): NO